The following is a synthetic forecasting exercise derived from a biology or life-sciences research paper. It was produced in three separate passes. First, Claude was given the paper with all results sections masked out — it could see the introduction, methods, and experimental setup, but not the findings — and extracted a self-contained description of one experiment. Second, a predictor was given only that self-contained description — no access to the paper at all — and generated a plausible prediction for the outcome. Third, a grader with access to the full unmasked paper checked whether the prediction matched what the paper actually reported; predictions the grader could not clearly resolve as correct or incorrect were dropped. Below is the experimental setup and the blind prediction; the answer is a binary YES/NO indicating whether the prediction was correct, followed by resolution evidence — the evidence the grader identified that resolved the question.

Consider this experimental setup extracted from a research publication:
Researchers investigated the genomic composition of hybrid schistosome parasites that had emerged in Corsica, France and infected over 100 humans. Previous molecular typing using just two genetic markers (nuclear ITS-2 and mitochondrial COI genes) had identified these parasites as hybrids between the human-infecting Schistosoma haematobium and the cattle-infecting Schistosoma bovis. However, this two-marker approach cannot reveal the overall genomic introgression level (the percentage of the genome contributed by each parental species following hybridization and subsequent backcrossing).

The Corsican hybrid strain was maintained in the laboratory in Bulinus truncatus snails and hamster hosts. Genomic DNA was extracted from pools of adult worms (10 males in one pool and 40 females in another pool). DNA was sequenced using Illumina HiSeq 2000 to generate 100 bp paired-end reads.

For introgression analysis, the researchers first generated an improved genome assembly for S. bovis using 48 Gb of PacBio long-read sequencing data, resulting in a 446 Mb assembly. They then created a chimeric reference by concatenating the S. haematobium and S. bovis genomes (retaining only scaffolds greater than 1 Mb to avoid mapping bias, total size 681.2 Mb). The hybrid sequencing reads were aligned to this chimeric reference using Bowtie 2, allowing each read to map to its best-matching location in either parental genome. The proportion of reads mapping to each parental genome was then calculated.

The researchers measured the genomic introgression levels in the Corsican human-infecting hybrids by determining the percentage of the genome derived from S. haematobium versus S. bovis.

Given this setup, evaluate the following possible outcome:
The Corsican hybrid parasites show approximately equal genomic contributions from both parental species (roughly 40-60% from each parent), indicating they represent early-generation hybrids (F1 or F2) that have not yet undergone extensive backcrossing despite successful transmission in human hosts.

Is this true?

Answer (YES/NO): NO